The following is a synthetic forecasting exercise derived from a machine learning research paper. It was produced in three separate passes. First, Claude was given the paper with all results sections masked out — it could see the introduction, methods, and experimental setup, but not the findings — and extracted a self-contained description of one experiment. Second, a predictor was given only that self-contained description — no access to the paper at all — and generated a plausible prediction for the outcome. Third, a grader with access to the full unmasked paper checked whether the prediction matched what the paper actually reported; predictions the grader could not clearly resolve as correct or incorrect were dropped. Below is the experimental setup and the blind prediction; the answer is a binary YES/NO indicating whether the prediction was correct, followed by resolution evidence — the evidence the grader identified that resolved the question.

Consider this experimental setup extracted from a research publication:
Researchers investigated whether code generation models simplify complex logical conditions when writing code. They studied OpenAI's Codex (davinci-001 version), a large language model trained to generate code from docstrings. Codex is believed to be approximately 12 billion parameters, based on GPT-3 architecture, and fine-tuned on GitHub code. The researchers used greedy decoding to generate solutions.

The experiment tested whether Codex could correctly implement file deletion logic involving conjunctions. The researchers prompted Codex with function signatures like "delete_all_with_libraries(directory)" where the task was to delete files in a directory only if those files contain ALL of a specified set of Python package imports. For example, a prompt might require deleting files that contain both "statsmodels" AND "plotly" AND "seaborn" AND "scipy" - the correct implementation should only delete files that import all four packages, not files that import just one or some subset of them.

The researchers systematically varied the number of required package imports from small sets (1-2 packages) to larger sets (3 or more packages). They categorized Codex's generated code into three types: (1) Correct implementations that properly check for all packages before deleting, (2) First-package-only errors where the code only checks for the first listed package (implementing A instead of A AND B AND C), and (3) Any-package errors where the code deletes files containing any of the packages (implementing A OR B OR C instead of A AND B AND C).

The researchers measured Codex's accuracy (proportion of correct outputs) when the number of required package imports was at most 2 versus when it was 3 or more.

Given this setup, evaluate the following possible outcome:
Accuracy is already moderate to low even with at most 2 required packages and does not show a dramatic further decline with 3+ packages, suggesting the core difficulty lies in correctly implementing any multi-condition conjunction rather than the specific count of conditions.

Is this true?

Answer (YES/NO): NO